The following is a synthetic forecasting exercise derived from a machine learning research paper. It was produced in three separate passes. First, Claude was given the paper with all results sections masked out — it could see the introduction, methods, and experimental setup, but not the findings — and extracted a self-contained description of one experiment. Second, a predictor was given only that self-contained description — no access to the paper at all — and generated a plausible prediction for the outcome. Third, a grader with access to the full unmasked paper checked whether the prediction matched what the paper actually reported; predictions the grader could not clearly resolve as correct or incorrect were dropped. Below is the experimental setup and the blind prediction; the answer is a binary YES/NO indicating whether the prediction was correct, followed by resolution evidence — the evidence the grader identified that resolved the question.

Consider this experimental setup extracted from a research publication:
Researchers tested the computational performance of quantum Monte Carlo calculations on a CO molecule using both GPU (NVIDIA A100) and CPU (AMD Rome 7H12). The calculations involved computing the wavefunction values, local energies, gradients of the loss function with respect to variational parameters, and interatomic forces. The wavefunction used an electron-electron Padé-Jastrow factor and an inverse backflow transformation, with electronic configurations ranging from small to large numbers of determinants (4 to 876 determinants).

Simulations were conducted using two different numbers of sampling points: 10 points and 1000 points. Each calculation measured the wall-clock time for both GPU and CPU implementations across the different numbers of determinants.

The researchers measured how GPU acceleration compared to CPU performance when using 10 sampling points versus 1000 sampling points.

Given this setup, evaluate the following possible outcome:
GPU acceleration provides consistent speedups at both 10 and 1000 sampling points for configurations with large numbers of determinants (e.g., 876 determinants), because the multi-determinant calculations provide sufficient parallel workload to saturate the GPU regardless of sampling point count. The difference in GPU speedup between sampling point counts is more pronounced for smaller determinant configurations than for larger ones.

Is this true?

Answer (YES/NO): NO